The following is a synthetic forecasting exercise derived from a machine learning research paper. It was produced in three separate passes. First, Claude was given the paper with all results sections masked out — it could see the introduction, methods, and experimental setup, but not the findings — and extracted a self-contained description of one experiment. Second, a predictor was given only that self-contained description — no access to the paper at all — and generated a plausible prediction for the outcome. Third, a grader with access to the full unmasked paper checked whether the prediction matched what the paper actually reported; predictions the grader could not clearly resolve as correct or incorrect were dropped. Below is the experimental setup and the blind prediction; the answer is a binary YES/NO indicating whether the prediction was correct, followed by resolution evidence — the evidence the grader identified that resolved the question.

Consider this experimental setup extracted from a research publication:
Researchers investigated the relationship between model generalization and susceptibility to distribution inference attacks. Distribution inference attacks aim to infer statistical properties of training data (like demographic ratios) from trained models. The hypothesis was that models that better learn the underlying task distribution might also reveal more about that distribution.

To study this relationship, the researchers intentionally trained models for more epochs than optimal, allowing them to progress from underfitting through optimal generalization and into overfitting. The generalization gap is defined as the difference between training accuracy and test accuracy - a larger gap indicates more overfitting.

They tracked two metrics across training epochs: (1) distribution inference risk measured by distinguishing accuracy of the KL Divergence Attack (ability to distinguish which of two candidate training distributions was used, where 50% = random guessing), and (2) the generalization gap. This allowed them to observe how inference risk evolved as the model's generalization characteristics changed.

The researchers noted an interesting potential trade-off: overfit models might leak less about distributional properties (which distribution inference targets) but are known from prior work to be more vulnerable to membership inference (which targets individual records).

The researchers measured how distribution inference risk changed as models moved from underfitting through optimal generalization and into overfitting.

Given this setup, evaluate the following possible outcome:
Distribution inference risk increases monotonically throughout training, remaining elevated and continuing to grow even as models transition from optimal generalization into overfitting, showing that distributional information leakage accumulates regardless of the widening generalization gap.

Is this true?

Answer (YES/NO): NO